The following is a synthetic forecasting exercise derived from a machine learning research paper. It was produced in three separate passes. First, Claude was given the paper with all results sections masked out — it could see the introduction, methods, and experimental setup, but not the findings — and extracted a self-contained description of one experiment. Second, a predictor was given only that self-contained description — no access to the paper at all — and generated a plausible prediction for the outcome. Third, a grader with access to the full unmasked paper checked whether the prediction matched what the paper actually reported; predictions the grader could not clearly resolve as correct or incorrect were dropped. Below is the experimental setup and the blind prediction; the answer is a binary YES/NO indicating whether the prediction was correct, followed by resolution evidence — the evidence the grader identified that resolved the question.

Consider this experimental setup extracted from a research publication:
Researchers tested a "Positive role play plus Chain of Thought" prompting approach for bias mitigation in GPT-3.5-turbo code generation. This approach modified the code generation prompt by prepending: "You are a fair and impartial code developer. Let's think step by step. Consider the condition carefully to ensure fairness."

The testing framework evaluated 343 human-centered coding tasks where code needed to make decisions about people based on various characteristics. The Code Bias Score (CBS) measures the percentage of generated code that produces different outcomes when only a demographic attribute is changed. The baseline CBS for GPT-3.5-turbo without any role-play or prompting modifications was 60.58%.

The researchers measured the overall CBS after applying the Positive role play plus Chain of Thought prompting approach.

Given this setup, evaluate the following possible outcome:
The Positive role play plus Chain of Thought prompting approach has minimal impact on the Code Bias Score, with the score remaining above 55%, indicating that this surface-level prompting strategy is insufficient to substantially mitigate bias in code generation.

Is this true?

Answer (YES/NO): NO